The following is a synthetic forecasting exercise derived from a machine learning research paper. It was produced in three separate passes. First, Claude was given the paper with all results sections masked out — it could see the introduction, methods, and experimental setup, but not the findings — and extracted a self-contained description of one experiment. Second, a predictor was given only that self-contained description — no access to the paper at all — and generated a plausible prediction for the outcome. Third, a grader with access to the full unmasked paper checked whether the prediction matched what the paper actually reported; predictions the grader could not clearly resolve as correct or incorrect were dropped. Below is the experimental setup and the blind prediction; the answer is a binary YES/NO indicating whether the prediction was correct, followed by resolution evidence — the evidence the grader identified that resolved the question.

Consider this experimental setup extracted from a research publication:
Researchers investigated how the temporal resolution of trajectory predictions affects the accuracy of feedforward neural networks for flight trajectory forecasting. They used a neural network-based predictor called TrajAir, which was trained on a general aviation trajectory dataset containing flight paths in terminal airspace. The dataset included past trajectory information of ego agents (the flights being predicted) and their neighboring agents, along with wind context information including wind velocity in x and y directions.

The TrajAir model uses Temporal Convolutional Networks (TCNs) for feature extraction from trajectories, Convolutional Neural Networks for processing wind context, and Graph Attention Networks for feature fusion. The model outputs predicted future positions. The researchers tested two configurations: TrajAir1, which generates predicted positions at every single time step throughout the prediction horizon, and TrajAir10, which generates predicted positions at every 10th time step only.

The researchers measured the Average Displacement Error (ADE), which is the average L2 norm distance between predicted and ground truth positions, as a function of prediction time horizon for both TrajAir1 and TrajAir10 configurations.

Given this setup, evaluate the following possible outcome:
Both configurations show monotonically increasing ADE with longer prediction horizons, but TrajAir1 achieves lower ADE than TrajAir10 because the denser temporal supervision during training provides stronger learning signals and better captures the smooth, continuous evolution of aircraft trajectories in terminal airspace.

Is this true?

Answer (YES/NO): NO